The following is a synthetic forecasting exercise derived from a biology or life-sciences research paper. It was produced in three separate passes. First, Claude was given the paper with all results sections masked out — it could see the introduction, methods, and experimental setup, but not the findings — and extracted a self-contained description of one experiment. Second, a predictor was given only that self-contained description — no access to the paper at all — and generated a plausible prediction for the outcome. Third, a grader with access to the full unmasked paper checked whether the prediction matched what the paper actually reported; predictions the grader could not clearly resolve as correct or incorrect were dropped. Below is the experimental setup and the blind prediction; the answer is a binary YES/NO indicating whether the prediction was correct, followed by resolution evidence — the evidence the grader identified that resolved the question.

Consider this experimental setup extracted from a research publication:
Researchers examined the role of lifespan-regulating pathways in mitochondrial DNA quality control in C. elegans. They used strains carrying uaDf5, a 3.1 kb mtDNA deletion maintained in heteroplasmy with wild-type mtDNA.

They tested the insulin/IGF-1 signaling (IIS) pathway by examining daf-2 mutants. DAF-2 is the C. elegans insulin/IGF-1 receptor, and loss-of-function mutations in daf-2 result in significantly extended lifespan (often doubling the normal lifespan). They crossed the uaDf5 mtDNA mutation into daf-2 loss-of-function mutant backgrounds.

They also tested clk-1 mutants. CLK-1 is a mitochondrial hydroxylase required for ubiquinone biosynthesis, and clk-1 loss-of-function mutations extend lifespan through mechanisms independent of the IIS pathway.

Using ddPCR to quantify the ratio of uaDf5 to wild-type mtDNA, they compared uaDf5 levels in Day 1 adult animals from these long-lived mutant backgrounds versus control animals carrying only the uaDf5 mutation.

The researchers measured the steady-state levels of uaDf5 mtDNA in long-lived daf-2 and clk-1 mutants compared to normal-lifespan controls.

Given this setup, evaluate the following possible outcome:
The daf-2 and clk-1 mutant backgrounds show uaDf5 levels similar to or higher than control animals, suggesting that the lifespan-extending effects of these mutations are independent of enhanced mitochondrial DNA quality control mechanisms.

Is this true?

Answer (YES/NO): NO